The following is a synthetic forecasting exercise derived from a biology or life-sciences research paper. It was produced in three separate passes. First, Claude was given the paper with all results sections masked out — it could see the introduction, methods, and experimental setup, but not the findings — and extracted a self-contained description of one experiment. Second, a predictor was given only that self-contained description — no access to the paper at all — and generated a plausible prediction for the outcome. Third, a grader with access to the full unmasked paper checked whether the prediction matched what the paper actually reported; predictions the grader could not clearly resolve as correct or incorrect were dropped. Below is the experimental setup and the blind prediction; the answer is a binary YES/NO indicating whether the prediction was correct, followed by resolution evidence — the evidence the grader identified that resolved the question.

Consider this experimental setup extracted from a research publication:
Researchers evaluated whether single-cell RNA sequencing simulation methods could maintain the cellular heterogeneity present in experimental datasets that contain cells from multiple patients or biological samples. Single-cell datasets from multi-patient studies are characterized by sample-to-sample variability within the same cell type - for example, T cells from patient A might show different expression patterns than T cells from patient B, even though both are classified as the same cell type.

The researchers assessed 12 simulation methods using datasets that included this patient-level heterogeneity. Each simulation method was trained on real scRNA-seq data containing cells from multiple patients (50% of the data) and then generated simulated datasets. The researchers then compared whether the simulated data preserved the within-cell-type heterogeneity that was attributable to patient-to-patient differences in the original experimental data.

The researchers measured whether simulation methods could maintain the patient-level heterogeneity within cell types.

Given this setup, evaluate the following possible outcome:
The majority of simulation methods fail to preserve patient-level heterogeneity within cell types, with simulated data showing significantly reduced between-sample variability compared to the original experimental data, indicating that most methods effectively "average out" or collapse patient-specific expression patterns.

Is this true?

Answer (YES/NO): YES